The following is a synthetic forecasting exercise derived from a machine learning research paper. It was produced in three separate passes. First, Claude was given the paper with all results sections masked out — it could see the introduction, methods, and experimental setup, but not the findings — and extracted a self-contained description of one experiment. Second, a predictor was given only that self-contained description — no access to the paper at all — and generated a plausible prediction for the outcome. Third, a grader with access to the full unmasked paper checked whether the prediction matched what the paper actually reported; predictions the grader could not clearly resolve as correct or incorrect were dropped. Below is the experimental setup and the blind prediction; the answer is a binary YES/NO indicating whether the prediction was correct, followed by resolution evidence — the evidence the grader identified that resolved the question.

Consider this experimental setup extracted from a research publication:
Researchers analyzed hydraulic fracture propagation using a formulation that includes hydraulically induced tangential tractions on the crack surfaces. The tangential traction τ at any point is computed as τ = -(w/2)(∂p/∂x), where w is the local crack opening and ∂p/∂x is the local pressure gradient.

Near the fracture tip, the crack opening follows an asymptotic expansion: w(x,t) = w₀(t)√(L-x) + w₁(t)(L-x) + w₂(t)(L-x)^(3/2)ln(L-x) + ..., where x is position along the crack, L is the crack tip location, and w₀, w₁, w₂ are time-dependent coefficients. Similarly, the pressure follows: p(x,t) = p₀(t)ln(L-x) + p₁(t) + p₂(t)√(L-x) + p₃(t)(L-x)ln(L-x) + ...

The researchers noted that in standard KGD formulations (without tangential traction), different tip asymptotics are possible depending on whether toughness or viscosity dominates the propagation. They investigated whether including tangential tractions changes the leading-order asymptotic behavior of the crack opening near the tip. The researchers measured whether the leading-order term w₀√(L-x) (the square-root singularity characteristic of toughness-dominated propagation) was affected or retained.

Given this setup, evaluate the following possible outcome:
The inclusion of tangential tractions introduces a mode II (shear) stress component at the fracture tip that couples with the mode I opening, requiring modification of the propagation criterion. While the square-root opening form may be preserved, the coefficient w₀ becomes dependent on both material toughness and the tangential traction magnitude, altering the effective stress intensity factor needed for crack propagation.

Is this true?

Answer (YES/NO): YES